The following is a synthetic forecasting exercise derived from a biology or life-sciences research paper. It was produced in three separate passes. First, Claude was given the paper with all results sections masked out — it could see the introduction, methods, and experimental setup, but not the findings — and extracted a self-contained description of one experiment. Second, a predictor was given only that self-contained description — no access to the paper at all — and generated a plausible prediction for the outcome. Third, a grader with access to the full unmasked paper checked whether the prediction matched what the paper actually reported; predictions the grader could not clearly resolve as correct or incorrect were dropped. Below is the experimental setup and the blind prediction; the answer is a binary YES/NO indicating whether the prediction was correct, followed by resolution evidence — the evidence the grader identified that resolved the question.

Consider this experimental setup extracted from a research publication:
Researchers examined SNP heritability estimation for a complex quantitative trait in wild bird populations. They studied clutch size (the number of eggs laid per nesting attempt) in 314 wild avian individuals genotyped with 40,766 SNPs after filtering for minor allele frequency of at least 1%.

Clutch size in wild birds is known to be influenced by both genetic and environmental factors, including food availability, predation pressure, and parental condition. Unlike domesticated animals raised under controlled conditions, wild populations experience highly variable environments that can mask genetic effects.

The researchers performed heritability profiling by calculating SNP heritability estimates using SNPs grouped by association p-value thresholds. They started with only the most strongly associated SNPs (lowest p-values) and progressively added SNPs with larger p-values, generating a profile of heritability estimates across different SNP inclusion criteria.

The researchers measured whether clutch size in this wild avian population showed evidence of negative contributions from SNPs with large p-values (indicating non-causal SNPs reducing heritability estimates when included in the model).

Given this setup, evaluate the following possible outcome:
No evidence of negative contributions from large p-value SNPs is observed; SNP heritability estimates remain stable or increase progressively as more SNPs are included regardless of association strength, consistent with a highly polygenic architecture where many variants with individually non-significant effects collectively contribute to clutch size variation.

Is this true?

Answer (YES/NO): NO